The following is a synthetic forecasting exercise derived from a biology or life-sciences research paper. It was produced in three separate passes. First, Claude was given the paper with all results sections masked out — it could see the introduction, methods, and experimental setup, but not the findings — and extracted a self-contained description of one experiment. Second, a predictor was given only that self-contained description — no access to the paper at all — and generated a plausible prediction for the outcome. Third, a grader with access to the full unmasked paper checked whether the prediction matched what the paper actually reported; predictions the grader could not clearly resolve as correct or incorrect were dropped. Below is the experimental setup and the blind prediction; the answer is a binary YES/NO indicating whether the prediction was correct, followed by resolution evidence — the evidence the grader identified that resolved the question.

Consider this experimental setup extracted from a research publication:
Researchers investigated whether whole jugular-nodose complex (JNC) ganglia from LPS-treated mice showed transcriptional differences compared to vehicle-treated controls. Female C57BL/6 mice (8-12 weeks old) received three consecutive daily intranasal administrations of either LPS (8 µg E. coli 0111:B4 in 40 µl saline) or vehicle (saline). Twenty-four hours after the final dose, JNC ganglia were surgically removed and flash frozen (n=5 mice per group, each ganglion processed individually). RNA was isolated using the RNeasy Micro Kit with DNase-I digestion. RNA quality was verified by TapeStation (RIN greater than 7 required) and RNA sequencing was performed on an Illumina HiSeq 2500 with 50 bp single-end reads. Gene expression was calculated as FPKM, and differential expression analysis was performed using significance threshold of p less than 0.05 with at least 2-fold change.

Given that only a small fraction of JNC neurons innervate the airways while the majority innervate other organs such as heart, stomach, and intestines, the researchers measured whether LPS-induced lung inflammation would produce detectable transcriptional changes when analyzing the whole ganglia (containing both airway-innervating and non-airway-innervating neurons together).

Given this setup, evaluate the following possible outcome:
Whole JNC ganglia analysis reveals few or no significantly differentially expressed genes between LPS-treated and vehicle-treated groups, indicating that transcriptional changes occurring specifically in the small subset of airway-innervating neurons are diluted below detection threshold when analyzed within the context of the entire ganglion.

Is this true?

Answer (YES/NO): NO